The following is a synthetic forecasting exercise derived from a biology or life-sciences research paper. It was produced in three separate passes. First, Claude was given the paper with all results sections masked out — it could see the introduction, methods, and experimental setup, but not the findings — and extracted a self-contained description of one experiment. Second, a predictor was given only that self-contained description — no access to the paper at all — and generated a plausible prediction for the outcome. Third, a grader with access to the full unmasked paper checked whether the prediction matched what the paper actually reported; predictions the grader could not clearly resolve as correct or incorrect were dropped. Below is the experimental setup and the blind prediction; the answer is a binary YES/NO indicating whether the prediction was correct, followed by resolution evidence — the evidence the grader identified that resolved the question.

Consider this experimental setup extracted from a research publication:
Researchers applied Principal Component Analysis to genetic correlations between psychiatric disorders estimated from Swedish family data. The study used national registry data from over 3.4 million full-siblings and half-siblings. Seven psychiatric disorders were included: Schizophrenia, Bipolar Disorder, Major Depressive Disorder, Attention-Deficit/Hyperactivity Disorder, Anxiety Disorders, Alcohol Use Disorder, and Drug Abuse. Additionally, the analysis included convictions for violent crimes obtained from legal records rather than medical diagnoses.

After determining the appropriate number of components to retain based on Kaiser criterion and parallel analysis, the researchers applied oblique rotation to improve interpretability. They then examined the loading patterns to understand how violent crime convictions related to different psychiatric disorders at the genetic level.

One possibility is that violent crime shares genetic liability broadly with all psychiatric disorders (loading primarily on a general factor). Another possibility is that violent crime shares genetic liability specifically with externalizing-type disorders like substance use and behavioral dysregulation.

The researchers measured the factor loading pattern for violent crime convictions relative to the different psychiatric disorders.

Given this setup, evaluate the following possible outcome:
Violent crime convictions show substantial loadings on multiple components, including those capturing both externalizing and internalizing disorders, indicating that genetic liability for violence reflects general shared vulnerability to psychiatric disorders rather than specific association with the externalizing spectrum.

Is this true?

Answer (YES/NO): NO